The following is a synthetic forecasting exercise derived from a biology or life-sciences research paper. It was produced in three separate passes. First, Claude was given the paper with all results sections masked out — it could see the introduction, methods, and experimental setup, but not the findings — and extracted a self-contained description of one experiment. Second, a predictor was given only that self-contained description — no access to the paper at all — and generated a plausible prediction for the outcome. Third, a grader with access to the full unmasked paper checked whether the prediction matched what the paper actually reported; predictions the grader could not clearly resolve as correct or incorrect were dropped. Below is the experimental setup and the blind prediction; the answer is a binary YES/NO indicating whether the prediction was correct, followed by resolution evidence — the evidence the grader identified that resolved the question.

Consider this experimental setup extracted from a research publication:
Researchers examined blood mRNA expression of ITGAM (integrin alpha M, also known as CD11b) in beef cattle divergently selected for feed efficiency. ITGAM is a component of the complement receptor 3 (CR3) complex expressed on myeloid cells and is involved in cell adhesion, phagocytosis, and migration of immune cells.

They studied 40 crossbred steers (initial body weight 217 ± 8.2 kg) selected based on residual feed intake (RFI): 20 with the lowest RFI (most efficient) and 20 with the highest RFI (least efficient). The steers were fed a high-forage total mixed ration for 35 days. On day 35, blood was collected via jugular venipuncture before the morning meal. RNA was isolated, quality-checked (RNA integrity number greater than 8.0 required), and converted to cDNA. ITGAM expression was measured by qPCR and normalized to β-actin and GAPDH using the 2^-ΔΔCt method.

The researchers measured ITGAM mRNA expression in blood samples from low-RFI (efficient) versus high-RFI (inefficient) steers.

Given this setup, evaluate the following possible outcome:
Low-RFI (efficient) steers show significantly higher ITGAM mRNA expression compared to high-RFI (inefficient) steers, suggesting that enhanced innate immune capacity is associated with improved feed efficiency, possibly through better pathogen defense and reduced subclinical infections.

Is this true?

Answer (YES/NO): YES